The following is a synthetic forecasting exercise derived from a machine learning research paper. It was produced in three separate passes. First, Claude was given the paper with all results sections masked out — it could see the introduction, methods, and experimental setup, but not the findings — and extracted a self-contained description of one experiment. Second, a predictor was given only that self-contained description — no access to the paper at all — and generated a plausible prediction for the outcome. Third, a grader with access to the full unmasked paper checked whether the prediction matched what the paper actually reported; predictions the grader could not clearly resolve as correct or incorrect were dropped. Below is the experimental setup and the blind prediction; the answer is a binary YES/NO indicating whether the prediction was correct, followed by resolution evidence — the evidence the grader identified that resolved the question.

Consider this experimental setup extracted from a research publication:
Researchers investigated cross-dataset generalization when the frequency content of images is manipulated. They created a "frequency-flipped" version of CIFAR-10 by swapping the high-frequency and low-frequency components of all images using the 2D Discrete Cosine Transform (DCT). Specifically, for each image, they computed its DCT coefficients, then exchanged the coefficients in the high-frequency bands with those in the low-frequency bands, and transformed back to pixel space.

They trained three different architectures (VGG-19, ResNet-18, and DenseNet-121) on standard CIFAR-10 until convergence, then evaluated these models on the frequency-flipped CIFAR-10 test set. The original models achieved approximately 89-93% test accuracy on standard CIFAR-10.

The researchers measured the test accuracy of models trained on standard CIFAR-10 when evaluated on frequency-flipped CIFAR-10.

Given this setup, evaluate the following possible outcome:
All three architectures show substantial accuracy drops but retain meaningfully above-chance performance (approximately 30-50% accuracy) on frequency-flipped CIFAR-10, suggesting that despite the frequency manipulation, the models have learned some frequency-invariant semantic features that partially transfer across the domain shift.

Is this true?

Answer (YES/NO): NO